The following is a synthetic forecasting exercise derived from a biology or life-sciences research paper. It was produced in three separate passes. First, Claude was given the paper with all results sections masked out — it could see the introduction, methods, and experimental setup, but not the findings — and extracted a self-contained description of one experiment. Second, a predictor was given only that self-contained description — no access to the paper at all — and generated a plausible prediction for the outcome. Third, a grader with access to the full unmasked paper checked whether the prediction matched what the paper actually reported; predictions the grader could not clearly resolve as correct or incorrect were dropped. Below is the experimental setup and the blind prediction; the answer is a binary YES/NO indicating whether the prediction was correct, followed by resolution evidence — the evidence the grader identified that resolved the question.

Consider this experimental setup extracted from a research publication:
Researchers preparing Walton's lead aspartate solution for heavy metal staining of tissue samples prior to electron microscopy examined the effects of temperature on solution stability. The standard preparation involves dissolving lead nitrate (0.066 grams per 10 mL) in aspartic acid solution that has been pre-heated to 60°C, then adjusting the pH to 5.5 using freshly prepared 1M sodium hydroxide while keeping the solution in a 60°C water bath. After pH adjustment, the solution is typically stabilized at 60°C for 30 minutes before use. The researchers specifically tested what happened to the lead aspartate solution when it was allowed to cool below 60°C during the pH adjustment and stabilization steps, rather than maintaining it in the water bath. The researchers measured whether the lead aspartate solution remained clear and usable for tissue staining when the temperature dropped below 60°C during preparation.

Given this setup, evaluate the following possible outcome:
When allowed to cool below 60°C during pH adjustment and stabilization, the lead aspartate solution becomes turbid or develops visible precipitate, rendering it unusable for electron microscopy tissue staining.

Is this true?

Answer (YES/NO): YES